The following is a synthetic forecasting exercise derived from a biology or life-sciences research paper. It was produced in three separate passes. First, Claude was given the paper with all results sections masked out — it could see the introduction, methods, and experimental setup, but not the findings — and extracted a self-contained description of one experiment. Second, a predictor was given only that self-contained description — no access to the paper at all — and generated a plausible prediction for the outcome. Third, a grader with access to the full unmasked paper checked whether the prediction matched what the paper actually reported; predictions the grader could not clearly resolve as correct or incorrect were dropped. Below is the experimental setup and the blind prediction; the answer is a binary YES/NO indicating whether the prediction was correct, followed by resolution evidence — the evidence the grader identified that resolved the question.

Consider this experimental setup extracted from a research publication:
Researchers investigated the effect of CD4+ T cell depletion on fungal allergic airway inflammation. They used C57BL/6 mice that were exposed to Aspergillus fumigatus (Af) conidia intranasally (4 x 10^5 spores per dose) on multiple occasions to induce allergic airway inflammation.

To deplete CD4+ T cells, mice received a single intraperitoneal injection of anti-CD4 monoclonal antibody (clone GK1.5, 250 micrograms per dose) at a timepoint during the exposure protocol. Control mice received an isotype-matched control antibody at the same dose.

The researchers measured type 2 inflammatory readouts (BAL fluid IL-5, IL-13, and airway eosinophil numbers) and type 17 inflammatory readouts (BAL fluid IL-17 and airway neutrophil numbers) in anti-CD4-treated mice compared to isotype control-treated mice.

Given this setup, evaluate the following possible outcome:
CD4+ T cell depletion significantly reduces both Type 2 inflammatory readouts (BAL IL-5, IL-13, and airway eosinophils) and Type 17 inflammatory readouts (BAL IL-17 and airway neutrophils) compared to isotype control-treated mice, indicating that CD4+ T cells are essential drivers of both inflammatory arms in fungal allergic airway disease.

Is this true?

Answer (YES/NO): YES